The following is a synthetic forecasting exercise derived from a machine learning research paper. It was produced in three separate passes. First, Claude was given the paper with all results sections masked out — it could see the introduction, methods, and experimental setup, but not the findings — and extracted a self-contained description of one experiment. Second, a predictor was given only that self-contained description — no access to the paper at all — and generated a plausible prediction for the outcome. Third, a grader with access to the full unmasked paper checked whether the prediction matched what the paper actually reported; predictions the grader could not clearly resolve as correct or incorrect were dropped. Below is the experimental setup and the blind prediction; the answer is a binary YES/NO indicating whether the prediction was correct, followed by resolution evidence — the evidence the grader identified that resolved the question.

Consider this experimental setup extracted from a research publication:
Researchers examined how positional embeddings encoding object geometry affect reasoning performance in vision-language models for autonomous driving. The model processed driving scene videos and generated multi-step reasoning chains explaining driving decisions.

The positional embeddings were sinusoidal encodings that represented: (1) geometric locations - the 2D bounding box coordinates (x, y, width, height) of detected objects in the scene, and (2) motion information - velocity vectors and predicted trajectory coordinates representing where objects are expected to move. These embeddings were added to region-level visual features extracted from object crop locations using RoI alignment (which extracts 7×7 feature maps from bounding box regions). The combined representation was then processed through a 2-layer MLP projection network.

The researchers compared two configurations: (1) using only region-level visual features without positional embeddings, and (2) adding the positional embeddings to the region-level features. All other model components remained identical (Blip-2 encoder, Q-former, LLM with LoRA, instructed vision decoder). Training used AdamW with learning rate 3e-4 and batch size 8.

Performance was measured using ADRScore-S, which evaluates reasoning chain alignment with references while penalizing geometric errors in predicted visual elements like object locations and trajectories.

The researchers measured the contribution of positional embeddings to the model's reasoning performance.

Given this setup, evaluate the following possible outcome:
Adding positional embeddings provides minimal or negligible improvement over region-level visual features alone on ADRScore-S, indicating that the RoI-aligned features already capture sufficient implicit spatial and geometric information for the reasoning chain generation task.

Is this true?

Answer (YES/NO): NO